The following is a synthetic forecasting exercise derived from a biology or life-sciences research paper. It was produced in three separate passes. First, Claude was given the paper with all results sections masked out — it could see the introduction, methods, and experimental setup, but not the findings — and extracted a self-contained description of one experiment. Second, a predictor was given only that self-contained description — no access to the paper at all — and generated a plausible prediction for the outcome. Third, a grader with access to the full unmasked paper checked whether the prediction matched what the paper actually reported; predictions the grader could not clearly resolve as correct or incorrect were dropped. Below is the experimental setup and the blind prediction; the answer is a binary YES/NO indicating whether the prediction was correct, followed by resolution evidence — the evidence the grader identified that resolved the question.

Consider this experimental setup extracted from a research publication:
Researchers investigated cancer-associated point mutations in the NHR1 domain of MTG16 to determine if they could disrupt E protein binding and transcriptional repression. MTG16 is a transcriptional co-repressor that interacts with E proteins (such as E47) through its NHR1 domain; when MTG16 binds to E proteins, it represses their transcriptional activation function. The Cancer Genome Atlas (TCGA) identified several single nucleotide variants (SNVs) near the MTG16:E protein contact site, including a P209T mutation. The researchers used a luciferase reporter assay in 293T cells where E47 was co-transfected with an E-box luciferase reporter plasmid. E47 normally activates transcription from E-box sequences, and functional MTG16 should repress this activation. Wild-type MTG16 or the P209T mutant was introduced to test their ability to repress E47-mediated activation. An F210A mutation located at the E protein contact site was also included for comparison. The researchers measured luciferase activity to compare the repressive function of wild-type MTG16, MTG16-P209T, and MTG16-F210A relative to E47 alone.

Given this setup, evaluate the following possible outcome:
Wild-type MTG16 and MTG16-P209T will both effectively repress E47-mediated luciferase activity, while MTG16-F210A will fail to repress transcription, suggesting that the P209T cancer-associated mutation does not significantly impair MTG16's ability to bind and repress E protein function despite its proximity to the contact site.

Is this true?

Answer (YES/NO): NO